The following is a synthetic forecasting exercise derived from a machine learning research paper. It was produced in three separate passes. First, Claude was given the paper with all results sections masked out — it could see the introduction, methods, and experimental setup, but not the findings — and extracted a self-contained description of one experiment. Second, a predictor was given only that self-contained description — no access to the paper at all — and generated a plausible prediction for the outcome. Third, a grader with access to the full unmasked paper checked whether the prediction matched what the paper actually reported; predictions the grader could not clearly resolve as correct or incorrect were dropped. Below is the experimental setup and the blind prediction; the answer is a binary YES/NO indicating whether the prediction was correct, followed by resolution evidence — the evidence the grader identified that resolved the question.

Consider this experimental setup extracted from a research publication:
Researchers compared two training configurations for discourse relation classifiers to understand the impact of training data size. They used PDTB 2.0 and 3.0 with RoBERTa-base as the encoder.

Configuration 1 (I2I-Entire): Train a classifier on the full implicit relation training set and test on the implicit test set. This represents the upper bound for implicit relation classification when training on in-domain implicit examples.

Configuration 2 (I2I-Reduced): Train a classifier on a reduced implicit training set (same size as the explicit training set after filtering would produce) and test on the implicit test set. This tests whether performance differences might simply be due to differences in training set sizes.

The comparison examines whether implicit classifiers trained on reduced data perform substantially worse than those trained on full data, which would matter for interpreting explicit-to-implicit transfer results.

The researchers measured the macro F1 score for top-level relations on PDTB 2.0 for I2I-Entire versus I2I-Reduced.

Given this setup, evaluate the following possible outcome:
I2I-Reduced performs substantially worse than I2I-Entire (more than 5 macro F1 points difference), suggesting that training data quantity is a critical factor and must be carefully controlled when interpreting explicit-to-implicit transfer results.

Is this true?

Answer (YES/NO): YES